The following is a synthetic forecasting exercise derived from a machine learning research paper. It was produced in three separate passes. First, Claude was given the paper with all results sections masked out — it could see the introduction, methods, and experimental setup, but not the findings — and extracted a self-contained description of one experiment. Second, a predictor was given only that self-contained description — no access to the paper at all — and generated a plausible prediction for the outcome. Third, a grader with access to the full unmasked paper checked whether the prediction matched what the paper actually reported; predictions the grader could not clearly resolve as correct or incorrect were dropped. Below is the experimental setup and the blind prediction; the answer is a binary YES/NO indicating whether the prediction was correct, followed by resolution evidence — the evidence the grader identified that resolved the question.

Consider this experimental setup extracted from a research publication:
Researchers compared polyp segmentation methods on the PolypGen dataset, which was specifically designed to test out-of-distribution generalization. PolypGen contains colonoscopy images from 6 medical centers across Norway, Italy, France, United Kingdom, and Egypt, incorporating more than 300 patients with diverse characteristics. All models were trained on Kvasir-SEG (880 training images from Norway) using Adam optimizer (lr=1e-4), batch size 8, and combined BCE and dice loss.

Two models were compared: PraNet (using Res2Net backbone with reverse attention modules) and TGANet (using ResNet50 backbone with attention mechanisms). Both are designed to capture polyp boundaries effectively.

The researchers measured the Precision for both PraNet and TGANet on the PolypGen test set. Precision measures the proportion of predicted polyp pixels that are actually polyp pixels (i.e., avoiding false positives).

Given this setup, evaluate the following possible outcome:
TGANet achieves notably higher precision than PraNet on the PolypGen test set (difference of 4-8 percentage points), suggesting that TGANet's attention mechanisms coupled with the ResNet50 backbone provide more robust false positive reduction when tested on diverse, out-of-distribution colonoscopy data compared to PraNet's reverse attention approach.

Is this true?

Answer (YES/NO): NO